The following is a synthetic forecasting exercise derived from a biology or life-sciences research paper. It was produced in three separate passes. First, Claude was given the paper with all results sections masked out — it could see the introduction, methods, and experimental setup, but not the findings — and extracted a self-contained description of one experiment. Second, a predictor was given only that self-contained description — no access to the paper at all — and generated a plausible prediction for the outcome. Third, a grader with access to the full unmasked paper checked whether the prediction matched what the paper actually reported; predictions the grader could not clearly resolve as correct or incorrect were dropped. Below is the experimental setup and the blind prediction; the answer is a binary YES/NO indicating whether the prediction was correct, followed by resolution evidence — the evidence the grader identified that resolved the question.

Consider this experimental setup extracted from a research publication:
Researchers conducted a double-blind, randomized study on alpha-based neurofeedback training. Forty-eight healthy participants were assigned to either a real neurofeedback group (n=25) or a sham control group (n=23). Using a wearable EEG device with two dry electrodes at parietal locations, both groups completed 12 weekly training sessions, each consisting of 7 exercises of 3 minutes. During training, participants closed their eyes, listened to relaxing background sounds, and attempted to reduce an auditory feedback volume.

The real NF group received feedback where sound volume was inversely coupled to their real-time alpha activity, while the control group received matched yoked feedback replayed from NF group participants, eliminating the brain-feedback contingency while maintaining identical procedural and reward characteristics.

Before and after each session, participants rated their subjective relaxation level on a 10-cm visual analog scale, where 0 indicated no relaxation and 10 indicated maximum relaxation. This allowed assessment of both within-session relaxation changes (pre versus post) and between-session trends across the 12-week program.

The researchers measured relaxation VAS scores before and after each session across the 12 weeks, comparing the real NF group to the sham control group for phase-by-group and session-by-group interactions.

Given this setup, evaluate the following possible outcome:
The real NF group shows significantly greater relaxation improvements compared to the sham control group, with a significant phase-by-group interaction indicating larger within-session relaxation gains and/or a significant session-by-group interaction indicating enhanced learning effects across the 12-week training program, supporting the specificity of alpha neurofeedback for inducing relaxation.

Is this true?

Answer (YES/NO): NO